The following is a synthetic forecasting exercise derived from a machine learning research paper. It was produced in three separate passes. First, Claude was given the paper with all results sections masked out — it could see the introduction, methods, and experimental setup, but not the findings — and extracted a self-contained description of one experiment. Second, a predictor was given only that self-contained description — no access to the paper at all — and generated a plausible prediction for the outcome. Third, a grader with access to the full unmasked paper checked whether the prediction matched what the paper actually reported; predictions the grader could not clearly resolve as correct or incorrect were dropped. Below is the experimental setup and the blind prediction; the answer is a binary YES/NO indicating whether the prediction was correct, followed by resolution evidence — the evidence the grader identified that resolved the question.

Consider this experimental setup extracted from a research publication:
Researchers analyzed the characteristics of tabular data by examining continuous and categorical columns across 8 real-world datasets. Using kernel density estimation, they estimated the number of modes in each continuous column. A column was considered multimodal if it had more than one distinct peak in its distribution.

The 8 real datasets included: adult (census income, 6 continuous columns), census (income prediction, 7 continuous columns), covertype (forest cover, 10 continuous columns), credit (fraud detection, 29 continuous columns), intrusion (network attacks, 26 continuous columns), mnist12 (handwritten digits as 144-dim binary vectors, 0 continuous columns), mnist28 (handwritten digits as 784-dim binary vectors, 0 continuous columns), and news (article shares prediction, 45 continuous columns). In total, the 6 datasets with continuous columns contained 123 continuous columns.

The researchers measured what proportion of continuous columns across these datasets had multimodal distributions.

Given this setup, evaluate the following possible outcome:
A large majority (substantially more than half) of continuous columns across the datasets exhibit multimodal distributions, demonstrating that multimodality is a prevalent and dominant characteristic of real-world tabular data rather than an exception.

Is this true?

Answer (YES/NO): NO